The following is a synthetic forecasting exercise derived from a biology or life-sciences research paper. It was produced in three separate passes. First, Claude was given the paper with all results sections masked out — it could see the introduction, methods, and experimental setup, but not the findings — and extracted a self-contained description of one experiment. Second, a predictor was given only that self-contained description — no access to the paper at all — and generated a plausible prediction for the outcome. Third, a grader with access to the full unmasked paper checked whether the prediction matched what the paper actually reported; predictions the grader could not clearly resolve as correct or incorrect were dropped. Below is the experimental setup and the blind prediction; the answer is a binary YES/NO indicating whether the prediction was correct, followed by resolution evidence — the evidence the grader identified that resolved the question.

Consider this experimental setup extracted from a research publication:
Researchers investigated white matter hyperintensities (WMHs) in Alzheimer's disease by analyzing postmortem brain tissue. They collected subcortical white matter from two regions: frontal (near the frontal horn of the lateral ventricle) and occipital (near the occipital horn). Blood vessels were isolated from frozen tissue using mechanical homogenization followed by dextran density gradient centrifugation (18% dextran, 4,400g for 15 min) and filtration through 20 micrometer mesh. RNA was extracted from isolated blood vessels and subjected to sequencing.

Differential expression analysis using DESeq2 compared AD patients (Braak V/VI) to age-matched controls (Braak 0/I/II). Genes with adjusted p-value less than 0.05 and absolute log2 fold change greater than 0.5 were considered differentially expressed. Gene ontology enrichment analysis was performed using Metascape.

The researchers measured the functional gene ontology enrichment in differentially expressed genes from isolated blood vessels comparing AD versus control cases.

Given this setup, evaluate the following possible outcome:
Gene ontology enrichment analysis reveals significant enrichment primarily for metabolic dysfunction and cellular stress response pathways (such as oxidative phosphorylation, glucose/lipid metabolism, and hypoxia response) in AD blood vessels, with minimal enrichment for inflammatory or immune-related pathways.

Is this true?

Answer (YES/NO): NO